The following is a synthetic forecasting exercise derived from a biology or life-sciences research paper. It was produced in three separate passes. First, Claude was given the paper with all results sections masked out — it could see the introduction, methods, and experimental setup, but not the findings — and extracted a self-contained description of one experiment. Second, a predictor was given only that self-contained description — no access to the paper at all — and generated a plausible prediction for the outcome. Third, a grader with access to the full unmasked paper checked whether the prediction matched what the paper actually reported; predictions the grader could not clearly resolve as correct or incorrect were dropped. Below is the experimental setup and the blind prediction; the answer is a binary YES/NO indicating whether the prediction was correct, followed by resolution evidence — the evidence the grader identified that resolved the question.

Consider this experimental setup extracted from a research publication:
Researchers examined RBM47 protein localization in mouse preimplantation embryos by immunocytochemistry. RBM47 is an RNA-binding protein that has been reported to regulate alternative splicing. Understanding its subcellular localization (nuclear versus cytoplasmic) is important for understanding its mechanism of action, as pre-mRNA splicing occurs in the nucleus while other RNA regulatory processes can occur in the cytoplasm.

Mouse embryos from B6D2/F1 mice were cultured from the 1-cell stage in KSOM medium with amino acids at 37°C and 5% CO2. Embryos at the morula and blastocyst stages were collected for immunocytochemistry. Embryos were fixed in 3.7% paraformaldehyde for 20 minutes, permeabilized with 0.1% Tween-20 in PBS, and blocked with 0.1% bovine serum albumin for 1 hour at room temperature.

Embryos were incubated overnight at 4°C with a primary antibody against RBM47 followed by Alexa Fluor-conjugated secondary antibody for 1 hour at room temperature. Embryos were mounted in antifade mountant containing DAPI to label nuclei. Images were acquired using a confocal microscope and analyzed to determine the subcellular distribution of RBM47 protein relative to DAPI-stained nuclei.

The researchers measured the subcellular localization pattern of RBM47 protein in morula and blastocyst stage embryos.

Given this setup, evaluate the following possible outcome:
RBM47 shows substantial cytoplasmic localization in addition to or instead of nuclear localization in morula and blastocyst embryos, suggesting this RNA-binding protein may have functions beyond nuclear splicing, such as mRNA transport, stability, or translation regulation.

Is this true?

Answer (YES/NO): NO